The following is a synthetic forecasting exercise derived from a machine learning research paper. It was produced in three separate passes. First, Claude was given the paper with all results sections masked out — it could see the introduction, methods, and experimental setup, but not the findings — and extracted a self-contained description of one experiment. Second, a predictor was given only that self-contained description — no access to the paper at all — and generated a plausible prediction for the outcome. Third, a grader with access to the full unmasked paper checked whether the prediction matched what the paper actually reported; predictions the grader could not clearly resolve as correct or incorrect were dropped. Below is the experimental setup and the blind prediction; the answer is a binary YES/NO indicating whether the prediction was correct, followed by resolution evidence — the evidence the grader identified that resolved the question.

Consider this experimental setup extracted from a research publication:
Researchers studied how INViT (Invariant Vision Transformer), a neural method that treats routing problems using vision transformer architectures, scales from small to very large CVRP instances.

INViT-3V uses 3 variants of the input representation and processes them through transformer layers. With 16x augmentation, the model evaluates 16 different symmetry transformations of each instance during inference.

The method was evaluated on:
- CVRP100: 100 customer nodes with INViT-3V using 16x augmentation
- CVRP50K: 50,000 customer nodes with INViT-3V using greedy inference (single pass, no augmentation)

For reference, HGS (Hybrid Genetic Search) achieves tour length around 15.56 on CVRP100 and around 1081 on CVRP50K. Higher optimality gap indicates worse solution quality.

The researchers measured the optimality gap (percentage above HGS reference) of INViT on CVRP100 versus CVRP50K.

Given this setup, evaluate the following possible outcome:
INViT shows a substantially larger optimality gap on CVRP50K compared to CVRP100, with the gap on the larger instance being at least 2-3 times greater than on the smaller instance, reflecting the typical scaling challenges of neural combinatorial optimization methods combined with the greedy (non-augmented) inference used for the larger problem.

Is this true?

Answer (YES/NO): YES